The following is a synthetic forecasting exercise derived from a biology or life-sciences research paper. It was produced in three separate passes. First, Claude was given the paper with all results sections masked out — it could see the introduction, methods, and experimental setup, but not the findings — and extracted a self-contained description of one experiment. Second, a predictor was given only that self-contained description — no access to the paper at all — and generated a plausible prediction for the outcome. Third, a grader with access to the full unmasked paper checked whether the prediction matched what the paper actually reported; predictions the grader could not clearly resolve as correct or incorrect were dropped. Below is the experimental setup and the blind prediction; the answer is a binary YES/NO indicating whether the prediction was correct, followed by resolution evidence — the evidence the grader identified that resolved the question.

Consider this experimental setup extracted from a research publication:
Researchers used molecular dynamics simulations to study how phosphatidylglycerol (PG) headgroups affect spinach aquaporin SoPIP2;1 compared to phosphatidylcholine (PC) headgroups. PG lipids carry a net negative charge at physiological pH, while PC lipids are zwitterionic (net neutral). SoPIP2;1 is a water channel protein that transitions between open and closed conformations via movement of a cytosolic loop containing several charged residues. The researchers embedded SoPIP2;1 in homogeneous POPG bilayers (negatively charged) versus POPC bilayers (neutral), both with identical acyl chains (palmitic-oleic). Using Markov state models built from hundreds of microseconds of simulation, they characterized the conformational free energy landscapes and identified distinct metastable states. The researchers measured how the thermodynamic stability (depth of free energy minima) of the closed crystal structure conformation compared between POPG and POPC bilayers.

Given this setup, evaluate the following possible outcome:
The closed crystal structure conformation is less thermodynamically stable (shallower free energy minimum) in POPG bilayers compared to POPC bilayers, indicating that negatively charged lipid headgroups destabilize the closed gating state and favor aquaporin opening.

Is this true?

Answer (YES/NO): NO